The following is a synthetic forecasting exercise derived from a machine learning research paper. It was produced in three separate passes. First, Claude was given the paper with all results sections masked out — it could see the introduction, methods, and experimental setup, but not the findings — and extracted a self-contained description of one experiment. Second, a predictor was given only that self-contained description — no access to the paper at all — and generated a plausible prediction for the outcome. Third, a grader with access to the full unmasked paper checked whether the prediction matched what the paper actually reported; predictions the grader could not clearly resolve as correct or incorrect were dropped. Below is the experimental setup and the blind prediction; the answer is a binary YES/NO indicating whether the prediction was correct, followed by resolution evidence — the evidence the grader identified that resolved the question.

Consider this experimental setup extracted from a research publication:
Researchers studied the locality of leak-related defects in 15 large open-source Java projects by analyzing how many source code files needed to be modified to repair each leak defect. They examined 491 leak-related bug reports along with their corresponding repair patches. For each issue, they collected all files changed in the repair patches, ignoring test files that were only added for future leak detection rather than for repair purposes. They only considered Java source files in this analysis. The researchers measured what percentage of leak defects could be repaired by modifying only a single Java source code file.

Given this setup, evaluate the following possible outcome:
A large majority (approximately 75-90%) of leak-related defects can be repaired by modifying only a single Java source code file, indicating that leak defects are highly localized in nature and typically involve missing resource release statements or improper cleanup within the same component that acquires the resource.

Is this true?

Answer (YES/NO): NO